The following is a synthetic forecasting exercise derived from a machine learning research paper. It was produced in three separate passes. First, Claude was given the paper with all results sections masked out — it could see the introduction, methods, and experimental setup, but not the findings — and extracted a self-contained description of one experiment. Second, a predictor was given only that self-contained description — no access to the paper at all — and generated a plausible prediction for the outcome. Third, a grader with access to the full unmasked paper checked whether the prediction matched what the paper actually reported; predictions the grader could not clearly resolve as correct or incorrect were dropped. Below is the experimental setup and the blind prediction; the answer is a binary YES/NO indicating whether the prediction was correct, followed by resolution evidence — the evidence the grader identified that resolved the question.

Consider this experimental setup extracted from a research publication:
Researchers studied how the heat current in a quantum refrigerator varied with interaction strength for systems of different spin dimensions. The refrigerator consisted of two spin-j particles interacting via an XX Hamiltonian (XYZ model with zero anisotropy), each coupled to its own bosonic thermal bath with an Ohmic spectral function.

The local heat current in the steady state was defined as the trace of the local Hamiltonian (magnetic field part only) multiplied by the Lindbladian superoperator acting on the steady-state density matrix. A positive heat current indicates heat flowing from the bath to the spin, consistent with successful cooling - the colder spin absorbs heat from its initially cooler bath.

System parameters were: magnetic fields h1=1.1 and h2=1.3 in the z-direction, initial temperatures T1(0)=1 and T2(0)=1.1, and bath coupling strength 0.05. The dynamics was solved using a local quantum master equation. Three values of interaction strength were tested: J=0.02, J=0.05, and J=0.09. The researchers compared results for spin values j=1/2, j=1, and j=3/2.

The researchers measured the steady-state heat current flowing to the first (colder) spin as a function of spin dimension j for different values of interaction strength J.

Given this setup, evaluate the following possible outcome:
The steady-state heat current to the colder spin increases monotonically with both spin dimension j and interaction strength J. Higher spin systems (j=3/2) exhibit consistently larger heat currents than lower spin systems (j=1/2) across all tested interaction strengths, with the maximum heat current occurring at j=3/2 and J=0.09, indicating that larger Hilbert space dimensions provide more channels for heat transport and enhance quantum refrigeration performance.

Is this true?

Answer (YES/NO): NO